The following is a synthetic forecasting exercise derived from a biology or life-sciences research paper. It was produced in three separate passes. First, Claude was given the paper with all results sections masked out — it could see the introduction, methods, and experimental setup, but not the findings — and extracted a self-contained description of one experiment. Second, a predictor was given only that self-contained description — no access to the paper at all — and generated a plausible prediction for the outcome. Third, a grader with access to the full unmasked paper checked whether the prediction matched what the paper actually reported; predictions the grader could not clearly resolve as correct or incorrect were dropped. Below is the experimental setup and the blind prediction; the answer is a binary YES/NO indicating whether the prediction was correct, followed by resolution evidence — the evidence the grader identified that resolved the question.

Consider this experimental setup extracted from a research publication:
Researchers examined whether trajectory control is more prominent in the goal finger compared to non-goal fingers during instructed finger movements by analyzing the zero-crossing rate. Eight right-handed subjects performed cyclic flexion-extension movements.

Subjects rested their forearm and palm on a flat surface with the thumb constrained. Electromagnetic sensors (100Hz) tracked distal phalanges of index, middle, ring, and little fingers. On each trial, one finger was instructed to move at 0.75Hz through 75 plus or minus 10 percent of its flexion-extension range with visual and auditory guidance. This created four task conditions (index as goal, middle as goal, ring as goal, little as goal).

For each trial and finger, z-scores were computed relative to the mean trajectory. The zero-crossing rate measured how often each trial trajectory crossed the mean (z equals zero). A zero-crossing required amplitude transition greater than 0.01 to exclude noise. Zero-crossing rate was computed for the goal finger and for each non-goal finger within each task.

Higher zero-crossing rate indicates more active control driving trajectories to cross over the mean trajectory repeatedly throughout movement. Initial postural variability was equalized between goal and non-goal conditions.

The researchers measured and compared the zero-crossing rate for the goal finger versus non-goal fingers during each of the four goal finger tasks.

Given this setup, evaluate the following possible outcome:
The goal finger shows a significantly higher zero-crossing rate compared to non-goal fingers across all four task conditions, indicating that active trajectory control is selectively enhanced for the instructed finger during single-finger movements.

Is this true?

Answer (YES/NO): YES